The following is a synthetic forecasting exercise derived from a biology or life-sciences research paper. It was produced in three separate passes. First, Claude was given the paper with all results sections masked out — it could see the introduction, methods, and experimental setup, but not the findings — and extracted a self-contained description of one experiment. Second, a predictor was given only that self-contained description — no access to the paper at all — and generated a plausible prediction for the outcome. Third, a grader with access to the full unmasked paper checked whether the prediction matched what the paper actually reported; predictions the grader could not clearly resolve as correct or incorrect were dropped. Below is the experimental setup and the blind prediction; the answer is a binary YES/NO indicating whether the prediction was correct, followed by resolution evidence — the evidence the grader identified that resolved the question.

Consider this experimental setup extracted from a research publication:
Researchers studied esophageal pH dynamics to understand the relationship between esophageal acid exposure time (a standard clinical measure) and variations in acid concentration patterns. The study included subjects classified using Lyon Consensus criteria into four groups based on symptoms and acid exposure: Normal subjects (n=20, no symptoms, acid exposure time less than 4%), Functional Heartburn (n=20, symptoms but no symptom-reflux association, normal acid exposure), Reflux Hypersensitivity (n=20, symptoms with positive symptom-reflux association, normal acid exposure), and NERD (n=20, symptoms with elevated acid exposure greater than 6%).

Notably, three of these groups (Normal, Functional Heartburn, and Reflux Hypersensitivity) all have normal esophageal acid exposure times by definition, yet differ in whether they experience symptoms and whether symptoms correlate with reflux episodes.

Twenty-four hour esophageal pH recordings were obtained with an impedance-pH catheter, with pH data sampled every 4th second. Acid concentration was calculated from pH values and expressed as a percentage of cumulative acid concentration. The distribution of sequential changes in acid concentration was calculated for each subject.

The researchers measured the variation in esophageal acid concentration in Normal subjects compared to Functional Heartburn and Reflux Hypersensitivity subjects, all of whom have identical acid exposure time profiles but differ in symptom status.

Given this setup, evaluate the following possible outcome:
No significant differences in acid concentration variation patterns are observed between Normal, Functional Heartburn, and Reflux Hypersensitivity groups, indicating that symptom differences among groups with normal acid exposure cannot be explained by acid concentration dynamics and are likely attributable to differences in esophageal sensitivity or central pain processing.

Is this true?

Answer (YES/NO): NO